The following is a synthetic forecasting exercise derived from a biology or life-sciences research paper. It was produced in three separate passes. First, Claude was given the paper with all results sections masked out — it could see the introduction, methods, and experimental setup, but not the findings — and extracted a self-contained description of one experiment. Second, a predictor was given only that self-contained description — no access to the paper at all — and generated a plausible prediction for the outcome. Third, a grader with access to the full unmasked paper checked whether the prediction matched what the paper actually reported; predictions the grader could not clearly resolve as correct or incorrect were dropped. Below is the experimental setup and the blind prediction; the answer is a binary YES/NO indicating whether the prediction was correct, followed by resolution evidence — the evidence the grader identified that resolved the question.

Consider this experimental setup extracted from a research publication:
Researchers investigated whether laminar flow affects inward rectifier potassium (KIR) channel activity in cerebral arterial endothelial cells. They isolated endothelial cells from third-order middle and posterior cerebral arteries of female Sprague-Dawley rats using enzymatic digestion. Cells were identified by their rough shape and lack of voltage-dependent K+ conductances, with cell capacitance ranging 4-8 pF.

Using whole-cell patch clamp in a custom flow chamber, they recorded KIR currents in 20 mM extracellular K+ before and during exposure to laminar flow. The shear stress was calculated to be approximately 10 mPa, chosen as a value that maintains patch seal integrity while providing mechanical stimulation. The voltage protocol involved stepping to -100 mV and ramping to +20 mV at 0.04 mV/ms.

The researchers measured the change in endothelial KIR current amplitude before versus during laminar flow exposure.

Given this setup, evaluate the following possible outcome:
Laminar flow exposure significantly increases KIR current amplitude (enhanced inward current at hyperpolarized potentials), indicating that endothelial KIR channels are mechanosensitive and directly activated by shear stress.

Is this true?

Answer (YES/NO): YES